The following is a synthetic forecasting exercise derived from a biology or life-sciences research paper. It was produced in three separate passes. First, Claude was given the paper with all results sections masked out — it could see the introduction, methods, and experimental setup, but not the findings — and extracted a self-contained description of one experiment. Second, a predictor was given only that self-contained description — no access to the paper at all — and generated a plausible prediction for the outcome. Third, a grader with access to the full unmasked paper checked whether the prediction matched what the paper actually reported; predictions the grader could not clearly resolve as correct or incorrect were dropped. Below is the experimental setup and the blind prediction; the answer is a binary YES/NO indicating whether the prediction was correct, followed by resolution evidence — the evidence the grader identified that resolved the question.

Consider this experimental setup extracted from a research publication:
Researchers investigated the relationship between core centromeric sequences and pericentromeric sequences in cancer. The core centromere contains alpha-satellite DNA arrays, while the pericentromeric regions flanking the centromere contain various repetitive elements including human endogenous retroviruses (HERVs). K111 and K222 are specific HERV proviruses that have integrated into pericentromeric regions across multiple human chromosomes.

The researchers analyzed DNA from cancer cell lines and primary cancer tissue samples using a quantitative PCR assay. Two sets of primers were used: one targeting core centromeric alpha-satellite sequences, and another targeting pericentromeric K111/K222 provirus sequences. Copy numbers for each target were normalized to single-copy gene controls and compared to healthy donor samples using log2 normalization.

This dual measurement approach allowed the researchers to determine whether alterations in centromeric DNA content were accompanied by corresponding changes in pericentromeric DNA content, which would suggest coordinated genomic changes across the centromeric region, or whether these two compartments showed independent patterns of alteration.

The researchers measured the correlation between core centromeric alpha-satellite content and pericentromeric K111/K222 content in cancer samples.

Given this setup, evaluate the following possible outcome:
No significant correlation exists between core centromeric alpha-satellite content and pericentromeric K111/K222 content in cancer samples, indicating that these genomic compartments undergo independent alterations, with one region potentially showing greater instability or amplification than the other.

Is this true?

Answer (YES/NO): YES